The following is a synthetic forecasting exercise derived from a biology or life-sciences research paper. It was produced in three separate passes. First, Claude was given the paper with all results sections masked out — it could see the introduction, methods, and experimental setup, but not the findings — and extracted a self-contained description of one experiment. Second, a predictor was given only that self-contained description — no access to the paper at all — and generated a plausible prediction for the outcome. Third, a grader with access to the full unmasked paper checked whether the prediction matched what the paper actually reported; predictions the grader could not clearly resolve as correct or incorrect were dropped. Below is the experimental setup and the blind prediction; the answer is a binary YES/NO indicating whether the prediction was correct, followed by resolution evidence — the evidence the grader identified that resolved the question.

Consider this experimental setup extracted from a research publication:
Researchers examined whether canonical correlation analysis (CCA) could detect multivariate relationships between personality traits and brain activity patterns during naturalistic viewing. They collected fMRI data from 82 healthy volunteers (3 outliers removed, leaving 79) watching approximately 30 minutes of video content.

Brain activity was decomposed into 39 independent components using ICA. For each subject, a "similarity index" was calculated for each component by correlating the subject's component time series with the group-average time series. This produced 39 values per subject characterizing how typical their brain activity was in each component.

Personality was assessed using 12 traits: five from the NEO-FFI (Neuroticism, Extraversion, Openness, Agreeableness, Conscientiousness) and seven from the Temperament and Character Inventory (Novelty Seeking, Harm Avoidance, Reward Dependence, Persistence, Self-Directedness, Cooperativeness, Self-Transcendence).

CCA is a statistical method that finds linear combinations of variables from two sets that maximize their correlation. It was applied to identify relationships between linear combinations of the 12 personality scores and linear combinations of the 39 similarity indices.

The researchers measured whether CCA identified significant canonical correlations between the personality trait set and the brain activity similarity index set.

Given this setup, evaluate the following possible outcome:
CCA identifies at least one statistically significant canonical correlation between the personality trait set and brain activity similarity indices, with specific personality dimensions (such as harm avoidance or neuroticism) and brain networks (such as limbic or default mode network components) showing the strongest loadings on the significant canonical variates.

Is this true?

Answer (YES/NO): NO